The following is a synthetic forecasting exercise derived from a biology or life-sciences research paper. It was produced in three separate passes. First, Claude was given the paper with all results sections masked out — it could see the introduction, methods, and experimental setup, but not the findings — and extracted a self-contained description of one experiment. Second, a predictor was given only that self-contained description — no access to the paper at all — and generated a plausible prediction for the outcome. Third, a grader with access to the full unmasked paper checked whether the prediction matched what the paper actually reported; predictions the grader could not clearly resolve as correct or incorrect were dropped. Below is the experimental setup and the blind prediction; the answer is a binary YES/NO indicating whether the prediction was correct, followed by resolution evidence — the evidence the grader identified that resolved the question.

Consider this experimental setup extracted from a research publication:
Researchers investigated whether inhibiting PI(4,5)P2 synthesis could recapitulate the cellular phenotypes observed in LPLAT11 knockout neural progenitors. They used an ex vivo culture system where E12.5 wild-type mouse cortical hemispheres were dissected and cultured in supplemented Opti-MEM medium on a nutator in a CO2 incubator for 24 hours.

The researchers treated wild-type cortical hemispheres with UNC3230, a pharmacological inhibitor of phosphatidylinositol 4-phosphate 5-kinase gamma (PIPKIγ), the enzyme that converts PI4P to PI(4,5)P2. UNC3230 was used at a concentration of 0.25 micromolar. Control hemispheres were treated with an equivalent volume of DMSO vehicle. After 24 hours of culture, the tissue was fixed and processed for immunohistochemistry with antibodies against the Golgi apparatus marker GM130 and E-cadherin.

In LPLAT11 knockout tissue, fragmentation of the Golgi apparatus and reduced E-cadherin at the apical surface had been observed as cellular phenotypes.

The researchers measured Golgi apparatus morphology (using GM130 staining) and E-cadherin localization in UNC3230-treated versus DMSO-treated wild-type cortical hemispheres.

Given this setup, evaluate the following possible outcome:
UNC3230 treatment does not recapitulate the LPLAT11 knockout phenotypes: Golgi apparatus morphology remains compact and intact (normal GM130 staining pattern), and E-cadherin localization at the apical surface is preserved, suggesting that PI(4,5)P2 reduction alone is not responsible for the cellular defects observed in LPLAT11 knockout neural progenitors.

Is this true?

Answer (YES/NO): NO